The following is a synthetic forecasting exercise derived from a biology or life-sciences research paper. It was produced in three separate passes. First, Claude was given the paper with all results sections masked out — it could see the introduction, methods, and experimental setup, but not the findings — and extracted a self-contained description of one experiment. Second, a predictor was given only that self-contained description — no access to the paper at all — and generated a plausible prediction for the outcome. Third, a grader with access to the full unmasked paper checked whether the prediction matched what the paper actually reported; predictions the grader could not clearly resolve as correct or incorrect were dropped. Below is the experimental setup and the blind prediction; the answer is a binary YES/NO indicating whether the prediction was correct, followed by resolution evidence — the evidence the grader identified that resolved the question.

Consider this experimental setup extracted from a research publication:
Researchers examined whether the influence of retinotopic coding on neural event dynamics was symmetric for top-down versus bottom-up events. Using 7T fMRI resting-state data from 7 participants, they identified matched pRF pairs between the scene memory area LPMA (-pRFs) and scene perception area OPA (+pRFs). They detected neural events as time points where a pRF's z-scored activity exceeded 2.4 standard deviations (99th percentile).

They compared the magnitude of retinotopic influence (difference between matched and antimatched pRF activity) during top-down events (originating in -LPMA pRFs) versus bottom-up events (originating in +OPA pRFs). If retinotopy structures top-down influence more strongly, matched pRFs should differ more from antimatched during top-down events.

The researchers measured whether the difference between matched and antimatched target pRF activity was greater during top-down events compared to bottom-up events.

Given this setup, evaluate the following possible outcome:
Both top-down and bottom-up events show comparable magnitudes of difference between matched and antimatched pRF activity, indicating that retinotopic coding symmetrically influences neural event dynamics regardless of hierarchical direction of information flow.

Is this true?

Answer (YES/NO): YES